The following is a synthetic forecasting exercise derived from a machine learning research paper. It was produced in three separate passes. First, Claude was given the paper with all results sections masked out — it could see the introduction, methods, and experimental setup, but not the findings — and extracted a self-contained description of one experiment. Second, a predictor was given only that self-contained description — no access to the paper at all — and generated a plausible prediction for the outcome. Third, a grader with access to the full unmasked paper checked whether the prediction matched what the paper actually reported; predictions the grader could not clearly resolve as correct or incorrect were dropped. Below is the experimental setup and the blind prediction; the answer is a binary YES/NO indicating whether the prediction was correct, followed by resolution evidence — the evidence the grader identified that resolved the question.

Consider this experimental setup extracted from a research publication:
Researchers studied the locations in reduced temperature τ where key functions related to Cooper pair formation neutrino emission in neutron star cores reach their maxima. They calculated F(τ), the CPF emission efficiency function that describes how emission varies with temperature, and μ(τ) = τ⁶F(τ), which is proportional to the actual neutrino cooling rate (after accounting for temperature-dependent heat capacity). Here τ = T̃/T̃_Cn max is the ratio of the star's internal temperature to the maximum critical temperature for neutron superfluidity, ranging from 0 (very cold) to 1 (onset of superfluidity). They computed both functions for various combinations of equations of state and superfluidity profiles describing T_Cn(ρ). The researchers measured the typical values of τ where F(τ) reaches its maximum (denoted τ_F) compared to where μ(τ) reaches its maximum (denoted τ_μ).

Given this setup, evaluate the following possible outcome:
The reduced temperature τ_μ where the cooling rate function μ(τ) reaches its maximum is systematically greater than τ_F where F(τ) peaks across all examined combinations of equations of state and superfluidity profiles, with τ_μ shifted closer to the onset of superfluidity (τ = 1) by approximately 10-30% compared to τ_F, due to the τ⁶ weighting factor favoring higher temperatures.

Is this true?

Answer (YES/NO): NO